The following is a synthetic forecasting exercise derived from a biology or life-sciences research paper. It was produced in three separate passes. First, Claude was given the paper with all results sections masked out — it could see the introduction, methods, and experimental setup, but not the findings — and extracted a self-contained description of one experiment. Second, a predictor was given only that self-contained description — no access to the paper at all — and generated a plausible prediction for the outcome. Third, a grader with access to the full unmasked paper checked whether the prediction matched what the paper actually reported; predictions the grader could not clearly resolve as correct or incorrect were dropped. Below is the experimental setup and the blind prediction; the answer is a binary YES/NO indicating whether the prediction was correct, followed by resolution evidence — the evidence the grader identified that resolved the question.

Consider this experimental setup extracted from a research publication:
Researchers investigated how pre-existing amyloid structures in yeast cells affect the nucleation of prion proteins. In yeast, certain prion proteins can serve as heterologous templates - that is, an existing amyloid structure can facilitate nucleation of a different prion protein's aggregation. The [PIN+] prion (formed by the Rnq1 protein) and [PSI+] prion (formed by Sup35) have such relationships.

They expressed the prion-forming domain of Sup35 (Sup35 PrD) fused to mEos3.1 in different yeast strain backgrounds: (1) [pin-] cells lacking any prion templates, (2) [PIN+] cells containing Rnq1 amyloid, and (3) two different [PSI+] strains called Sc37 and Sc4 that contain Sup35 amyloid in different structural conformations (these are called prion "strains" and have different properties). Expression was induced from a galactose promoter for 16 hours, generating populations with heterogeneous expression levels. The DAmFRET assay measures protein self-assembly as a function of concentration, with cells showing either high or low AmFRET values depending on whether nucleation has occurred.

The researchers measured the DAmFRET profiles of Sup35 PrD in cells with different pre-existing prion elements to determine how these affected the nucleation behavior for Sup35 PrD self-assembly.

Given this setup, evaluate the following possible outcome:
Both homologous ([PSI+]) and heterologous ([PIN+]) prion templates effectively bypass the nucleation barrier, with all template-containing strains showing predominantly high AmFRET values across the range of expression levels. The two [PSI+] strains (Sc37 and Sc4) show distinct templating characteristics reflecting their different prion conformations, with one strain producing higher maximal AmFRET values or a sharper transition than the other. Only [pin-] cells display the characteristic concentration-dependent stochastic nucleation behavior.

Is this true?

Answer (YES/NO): NO